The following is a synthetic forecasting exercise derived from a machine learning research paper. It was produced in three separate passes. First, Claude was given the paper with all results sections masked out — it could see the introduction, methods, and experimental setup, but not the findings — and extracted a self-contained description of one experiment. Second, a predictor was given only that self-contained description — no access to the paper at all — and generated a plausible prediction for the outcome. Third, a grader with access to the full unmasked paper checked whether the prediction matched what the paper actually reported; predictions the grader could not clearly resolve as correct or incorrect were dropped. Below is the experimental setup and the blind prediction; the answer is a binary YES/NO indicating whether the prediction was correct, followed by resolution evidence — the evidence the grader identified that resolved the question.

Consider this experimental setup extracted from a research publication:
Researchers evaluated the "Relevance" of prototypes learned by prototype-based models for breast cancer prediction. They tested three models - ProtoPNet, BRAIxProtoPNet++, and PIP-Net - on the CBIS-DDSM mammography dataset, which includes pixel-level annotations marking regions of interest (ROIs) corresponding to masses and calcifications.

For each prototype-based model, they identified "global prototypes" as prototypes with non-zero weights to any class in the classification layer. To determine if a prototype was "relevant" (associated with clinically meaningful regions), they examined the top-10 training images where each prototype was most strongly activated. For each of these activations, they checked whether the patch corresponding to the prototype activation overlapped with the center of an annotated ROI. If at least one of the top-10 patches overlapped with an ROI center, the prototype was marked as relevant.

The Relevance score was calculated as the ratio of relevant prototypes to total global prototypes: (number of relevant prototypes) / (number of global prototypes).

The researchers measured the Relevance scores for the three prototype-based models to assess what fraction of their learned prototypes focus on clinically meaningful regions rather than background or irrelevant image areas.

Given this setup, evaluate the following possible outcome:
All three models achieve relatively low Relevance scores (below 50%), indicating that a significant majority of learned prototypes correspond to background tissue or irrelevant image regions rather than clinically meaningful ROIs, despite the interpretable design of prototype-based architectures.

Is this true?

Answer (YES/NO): YES